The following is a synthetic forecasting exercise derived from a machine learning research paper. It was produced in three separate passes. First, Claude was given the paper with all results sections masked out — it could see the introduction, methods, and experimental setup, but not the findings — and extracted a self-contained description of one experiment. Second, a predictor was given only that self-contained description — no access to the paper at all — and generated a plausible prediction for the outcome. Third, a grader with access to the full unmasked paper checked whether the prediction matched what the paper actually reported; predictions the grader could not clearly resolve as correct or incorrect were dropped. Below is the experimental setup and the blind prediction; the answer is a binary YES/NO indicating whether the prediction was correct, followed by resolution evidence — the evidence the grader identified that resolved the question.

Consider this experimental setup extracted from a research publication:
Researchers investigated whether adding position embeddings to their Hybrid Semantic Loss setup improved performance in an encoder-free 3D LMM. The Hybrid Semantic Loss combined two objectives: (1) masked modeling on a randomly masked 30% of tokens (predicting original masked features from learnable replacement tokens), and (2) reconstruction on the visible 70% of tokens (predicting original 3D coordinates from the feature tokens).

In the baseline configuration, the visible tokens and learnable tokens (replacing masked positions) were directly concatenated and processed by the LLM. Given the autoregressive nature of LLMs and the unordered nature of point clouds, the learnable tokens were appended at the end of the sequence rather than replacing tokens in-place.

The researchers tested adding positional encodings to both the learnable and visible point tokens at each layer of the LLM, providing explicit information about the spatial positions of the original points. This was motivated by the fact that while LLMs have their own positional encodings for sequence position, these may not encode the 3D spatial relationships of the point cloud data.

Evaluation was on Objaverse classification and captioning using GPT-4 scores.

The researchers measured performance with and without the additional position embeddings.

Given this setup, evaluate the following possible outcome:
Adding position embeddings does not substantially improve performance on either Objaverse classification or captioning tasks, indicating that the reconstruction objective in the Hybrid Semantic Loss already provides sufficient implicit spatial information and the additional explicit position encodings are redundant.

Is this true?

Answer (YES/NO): NO